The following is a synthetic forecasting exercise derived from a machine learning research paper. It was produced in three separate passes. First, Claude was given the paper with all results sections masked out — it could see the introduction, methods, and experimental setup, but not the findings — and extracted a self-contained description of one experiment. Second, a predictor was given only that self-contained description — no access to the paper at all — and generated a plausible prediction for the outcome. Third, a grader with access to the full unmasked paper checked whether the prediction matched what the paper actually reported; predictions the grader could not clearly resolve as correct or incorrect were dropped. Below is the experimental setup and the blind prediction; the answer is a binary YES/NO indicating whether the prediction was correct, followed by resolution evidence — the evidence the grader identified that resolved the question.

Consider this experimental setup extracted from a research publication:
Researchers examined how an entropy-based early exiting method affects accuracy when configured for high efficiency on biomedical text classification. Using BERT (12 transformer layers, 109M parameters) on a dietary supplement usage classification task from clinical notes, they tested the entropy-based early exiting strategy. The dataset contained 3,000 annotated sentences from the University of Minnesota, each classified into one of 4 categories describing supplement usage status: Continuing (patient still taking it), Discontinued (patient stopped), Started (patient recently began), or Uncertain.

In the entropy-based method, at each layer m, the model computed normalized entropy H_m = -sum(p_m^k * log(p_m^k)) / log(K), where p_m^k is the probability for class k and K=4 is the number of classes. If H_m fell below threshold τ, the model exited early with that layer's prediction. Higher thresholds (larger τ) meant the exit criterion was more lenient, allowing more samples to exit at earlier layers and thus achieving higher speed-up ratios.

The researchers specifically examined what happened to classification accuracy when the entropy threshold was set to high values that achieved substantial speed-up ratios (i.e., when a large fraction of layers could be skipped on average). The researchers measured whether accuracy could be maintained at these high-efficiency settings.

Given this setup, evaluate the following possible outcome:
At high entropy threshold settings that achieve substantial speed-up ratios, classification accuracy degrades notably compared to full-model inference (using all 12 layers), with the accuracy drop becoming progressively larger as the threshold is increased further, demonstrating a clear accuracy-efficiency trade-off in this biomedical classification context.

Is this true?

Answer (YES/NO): YES